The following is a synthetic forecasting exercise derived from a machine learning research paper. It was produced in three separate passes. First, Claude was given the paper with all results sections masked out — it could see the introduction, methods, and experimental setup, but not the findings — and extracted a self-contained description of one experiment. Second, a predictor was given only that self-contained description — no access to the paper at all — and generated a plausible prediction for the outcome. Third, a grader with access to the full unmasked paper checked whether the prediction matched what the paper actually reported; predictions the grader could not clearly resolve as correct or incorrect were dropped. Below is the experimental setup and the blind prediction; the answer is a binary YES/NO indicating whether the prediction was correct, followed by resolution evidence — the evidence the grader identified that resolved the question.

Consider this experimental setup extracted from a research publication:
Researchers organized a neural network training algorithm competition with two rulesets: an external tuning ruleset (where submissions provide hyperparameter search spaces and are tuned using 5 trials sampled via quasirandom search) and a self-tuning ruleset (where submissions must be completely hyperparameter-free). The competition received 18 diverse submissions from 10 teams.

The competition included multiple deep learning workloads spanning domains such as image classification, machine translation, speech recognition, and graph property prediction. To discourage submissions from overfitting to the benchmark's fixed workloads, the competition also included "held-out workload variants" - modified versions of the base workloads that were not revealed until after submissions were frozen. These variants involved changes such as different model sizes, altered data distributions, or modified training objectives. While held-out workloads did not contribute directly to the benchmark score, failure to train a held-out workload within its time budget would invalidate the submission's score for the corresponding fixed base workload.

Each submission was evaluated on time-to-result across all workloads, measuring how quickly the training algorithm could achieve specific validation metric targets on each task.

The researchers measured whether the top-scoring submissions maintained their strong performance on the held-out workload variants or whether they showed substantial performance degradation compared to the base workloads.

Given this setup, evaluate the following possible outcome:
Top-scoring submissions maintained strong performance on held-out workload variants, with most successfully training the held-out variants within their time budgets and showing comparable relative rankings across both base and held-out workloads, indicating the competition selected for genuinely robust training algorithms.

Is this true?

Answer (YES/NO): YES